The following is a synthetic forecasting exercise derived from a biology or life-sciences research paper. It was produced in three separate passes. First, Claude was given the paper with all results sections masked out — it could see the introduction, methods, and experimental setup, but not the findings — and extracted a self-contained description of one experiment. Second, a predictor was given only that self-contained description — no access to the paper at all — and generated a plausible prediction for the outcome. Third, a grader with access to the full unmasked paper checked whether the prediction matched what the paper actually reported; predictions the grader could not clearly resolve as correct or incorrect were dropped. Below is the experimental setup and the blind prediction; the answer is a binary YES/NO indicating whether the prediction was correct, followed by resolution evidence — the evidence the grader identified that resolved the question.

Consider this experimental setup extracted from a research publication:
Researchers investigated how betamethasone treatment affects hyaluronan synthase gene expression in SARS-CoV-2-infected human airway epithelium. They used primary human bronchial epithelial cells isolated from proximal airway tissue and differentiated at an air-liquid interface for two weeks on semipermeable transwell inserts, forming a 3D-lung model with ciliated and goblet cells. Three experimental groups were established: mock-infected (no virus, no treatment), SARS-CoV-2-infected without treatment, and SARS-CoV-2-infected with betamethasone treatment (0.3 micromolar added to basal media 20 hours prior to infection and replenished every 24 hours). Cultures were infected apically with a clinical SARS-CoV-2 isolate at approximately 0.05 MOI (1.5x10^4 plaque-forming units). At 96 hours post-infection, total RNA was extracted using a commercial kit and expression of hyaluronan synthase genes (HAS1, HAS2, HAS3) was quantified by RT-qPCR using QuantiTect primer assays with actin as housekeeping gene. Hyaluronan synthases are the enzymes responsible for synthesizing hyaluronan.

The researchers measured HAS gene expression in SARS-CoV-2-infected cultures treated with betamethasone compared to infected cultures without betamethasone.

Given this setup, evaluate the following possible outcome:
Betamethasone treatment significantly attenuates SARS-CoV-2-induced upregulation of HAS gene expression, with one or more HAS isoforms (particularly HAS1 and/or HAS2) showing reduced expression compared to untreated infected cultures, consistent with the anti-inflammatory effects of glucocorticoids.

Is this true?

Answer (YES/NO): NO